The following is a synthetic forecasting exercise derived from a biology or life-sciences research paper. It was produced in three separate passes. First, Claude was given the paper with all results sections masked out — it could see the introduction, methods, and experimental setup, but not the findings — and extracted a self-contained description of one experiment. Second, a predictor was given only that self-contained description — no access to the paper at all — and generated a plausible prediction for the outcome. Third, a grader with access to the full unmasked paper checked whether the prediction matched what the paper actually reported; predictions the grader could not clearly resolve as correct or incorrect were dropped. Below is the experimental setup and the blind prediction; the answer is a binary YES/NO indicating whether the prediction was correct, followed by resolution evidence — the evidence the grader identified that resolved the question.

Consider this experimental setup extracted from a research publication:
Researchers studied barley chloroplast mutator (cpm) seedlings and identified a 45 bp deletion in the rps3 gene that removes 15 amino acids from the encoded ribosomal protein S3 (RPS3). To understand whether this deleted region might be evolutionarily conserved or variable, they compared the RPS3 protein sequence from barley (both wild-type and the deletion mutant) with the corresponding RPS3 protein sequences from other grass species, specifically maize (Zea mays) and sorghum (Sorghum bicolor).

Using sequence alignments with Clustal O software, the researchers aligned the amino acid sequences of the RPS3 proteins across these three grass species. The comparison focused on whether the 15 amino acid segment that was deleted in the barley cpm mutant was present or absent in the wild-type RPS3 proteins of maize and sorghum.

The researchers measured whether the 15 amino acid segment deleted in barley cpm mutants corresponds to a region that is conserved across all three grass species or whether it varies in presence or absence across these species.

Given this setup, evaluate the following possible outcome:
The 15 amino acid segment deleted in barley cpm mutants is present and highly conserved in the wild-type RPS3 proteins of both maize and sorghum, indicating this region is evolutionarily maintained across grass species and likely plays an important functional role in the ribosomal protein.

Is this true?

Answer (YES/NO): NO